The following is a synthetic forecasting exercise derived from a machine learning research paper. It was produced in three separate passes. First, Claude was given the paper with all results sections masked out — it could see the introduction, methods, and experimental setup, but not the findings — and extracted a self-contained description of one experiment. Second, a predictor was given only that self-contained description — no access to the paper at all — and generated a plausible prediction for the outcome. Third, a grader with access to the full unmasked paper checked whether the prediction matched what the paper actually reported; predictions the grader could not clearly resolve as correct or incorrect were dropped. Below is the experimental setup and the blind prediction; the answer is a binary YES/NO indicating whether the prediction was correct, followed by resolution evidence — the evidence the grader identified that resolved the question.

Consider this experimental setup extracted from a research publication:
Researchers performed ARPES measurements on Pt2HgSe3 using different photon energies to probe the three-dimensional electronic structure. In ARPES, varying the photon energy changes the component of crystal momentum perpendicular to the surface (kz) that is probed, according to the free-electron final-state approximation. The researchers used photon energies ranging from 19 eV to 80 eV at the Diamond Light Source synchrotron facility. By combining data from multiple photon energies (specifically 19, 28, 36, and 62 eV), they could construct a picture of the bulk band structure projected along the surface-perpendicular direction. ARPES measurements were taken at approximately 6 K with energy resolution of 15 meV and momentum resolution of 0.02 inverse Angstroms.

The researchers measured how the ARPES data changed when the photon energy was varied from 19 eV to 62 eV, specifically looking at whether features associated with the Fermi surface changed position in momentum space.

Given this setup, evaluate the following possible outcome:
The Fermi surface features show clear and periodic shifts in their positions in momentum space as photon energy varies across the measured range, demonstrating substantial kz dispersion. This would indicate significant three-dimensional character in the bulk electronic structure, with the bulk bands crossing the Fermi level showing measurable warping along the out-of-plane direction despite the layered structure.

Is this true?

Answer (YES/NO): NO